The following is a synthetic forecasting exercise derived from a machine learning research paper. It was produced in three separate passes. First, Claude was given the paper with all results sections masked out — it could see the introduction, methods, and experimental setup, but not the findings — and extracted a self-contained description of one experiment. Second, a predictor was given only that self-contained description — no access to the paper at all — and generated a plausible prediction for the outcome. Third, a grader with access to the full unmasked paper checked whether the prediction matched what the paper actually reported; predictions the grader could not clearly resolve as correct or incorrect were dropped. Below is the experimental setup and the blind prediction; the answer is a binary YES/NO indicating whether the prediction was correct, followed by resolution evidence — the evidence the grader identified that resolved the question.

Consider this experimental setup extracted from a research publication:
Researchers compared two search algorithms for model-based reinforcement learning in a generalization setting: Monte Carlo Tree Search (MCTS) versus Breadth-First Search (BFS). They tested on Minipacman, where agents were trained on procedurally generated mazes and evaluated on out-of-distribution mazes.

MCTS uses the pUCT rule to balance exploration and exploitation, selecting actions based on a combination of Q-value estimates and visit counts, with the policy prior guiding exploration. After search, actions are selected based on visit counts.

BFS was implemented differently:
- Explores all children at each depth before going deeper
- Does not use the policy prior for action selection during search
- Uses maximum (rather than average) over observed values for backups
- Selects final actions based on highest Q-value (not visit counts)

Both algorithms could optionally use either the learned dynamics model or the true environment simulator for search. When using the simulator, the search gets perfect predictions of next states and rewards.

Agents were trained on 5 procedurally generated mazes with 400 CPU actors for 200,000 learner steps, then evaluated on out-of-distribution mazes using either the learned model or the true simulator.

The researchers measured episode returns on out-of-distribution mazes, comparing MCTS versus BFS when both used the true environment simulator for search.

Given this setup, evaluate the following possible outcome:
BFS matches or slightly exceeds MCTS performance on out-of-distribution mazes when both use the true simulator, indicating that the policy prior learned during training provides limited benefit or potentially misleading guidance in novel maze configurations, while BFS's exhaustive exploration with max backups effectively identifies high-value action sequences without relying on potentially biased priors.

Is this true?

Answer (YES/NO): NO